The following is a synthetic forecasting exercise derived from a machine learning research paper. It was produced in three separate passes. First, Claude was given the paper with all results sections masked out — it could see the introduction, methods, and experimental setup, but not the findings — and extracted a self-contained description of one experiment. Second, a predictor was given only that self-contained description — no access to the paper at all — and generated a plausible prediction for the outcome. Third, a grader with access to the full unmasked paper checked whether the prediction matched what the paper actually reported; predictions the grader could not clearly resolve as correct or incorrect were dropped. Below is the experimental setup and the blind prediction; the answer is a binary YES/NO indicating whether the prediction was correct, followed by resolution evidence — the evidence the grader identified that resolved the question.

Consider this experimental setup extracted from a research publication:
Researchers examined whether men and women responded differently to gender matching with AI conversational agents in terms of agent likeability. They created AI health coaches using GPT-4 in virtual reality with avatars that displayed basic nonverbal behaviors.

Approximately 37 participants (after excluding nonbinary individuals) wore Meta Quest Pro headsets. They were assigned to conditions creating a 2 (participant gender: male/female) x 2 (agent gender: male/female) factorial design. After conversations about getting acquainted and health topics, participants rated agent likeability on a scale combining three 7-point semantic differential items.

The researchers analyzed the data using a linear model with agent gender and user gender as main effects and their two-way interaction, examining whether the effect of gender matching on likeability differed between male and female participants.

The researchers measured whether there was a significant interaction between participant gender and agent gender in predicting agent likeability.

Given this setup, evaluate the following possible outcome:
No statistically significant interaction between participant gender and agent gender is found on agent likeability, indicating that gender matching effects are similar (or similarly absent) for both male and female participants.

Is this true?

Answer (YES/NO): YES